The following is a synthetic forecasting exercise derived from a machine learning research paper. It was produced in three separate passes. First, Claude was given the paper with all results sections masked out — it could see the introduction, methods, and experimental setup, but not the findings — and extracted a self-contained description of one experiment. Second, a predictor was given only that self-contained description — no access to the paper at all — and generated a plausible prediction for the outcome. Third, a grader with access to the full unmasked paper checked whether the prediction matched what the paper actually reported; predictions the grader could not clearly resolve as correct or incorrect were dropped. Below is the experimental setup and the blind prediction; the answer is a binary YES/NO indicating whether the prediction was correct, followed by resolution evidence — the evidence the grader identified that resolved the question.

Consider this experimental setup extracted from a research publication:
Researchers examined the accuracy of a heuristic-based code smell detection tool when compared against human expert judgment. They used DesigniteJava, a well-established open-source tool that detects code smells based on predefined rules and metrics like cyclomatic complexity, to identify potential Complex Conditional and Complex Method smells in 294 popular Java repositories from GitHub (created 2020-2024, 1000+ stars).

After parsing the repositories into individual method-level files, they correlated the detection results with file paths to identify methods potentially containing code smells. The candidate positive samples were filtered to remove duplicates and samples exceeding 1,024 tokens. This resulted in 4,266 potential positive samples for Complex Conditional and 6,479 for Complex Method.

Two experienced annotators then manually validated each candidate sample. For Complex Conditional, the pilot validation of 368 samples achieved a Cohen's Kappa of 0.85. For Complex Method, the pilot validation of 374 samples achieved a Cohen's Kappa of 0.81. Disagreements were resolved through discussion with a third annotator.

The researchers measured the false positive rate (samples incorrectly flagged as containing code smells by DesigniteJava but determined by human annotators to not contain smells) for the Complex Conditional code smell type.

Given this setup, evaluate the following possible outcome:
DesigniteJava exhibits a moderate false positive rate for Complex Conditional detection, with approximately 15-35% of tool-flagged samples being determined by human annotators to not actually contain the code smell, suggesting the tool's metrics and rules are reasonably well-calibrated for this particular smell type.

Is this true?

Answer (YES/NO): NO